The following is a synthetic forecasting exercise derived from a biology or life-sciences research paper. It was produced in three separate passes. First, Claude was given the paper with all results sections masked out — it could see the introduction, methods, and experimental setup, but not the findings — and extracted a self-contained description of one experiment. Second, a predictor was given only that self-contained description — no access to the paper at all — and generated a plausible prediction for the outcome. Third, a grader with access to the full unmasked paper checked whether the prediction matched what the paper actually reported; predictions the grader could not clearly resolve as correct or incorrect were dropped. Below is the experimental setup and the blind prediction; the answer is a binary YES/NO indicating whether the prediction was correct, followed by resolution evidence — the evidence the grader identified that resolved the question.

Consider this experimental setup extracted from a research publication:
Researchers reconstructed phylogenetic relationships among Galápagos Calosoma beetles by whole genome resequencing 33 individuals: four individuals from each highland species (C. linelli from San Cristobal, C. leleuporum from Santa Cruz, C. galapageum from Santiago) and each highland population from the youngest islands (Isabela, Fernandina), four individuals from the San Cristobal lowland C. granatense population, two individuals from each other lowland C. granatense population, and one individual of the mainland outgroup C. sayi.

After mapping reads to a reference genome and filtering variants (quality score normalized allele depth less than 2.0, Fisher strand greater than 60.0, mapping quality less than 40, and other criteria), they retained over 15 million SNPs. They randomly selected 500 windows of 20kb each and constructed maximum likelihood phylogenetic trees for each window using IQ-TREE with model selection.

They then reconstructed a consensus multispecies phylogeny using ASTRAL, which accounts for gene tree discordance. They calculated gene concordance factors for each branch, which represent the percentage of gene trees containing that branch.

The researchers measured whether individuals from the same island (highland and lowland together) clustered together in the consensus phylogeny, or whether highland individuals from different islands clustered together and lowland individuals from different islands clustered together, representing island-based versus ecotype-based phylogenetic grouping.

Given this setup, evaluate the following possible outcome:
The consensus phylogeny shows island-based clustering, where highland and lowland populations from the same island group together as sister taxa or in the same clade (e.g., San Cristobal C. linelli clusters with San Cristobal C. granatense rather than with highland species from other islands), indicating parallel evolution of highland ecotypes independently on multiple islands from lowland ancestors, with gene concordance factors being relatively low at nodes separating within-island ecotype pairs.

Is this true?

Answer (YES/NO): NO